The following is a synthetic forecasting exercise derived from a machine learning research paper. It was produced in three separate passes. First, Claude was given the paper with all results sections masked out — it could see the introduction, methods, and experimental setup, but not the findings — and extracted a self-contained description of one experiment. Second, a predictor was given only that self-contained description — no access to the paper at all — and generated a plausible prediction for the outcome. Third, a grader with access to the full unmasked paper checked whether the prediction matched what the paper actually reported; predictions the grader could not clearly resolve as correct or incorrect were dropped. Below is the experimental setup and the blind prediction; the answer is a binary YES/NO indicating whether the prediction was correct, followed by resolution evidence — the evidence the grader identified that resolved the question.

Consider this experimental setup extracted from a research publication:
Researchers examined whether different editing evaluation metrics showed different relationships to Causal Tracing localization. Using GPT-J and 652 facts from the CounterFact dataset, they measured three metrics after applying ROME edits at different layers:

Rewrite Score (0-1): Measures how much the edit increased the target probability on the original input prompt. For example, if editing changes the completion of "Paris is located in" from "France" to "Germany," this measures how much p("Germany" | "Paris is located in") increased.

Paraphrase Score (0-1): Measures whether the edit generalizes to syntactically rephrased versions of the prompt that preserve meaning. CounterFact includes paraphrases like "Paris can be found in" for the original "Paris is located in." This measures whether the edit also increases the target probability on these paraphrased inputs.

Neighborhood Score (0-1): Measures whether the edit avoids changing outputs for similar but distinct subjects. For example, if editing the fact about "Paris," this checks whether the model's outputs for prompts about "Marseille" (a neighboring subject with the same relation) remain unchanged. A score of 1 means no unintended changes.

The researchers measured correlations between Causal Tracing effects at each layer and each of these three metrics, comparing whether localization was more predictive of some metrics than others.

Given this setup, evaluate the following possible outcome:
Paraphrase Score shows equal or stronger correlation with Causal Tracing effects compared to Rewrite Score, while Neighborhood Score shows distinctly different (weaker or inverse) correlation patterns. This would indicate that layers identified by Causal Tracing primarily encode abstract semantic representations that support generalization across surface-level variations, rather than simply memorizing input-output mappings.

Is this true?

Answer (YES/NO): NO